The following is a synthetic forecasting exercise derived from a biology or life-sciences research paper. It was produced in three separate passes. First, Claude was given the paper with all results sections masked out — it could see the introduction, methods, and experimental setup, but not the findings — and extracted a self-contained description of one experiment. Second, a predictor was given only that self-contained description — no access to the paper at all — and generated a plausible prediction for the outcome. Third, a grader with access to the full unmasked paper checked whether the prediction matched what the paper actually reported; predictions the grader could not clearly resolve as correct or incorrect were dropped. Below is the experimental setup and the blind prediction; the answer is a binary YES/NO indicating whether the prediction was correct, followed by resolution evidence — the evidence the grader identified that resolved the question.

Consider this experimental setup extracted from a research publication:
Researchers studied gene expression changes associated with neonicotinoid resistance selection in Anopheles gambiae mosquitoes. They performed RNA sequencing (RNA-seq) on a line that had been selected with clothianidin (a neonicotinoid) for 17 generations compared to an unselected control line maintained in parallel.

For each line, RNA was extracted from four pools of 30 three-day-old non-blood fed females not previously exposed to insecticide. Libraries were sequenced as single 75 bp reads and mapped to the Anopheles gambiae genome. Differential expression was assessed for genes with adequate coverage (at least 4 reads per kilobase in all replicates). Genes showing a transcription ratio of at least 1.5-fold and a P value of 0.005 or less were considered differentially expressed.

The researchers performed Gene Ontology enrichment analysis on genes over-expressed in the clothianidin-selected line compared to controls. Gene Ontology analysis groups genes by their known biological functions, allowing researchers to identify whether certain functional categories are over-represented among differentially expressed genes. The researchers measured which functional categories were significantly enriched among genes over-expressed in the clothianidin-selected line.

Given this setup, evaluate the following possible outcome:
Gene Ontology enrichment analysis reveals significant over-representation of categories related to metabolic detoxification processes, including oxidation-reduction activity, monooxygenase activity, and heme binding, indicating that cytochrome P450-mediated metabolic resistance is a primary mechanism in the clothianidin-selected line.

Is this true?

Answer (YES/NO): YES